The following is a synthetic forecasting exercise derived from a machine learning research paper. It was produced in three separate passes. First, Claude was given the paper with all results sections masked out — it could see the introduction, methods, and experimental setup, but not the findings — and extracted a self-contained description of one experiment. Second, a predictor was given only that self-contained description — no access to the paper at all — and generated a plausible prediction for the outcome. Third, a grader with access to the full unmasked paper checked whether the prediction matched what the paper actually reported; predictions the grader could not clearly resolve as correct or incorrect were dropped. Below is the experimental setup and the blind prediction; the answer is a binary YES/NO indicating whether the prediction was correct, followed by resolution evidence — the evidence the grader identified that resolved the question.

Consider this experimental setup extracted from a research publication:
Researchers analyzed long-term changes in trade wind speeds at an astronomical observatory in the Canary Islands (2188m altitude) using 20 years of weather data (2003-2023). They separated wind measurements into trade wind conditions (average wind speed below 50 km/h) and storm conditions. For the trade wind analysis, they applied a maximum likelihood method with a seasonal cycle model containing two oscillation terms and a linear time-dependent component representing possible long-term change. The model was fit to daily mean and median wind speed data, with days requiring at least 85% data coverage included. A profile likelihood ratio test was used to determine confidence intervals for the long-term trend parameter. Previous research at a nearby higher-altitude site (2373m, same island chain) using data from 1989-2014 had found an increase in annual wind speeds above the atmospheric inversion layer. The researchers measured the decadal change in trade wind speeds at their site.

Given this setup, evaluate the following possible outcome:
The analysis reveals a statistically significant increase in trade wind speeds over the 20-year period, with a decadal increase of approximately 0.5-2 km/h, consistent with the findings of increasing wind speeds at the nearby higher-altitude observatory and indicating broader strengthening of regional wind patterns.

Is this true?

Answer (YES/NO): NO